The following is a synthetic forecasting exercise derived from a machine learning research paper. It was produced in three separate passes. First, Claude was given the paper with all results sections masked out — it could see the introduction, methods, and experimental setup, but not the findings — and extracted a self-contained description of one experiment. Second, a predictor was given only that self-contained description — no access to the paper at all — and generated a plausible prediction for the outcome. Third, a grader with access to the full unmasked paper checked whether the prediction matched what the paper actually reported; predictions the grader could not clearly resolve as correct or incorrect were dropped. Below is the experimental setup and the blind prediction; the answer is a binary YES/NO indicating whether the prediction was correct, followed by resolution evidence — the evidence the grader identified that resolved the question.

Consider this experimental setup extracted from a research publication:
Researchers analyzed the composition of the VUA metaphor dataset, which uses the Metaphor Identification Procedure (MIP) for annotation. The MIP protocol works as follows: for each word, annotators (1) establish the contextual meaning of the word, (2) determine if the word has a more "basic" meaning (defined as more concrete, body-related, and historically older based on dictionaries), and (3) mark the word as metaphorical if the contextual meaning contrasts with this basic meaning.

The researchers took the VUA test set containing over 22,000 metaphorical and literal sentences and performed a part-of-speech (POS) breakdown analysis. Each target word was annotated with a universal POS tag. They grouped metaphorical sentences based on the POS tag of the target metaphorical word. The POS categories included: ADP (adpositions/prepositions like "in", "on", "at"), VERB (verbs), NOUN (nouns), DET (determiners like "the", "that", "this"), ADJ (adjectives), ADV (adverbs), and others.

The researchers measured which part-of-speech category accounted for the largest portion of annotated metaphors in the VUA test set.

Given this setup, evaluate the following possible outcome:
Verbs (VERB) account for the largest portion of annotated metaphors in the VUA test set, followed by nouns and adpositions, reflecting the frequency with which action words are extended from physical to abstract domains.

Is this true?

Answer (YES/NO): NO